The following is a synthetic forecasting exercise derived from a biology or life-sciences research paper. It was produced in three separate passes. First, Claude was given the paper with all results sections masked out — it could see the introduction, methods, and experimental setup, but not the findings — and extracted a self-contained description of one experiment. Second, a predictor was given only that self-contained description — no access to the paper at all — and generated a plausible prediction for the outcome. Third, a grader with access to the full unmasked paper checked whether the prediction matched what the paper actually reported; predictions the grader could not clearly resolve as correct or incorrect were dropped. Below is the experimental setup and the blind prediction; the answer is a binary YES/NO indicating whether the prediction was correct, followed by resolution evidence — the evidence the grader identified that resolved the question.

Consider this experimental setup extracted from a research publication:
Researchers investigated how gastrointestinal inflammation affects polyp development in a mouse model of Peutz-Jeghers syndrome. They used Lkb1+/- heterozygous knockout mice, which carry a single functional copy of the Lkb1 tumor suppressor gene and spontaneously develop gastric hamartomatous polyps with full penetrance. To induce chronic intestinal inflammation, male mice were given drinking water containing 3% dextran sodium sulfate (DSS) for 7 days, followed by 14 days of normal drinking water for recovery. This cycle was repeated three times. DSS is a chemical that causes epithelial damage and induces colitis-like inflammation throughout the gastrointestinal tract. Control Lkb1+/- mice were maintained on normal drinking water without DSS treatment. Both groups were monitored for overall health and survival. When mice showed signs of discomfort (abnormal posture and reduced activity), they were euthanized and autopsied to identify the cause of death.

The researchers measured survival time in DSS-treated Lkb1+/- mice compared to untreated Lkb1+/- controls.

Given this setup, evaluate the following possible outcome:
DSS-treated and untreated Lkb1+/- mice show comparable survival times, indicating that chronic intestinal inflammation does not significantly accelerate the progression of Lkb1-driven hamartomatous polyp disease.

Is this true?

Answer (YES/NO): NO